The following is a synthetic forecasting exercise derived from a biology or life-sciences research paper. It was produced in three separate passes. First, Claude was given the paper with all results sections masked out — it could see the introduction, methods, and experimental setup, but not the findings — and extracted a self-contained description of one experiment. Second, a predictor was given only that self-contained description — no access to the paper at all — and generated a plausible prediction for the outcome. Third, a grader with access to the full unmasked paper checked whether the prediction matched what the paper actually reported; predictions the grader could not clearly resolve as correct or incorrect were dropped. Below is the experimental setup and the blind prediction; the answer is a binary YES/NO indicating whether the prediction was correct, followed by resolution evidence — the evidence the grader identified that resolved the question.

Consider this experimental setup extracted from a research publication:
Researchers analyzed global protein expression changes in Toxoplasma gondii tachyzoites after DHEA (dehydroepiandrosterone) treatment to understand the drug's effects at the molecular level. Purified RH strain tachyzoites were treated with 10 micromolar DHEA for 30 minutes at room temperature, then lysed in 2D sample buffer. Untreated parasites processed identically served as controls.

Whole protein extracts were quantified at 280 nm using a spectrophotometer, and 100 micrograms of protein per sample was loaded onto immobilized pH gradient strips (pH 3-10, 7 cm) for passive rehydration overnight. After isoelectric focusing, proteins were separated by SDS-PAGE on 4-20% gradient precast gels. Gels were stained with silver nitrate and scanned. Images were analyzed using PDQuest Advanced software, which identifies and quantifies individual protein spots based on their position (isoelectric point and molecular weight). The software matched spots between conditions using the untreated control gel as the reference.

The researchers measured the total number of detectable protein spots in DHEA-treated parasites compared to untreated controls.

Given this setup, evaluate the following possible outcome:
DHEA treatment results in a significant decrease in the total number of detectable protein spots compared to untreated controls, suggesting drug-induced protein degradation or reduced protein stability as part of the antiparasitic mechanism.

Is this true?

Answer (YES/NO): NO